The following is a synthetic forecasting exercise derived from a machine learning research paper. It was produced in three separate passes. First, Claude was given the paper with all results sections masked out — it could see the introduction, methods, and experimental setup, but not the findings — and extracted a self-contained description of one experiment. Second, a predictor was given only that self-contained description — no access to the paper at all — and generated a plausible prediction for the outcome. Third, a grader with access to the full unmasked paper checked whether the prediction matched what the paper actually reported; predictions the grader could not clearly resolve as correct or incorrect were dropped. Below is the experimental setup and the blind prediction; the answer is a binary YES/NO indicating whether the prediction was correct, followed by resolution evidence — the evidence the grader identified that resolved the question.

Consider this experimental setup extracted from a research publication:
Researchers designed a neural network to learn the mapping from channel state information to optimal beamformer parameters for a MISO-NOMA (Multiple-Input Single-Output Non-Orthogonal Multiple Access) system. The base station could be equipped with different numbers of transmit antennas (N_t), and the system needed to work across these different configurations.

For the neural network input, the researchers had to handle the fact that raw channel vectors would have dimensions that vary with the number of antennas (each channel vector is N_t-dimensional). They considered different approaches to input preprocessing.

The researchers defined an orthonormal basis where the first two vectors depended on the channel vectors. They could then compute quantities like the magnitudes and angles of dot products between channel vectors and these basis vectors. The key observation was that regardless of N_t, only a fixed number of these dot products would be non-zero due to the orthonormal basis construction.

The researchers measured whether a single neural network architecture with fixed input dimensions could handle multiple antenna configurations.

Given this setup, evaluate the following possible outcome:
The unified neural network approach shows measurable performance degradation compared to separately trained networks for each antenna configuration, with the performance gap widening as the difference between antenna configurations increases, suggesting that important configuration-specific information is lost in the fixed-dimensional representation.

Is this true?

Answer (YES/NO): NO